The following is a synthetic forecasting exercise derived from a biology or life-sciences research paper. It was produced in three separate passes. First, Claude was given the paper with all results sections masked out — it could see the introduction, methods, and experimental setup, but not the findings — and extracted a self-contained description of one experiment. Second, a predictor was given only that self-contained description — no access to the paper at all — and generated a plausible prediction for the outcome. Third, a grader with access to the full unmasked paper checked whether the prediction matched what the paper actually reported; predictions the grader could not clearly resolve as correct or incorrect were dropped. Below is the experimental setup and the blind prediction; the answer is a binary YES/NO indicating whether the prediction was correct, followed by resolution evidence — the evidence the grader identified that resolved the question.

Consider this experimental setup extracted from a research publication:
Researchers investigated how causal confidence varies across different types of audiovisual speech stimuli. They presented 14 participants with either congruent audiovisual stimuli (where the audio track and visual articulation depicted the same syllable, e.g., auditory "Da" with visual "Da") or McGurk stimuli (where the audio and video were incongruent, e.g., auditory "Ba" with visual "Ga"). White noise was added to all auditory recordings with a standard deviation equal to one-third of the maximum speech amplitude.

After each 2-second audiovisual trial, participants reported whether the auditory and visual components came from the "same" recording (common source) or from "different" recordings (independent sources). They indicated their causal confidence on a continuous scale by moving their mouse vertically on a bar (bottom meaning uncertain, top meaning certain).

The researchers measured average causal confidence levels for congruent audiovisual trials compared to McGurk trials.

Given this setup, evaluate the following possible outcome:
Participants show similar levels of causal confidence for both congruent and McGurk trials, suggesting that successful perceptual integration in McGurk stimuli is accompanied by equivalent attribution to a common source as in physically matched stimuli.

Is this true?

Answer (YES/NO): YES